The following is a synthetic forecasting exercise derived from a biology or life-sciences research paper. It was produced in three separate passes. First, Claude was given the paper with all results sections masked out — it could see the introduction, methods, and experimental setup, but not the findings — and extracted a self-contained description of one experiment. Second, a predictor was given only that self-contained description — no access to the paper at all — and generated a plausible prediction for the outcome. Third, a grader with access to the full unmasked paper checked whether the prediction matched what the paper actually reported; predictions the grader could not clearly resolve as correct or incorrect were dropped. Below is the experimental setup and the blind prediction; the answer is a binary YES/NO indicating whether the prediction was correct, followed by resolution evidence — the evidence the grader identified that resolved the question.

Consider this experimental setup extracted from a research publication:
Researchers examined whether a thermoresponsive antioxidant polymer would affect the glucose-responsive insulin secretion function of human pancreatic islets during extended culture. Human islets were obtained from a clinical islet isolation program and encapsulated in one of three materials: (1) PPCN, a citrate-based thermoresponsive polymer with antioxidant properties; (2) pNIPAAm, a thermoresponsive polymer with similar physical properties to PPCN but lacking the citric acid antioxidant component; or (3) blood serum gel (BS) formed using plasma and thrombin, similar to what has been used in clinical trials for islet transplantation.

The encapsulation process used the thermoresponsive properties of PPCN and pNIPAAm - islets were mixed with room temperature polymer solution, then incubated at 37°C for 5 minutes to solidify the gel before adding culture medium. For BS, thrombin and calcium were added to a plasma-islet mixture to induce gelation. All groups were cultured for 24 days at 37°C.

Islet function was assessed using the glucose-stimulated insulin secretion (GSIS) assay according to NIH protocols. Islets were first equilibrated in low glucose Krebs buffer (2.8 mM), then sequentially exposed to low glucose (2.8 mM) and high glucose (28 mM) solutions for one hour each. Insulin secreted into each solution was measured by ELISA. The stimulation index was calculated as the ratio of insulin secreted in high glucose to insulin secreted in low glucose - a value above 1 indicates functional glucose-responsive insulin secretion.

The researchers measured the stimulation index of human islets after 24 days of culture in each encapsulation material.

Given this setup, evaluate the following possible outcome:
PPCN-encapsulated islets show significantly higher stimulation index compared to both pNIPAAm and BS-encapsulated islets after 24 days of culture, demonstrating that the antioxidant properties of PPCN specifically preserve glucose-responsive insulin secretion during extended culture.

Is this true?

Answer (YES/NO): YES